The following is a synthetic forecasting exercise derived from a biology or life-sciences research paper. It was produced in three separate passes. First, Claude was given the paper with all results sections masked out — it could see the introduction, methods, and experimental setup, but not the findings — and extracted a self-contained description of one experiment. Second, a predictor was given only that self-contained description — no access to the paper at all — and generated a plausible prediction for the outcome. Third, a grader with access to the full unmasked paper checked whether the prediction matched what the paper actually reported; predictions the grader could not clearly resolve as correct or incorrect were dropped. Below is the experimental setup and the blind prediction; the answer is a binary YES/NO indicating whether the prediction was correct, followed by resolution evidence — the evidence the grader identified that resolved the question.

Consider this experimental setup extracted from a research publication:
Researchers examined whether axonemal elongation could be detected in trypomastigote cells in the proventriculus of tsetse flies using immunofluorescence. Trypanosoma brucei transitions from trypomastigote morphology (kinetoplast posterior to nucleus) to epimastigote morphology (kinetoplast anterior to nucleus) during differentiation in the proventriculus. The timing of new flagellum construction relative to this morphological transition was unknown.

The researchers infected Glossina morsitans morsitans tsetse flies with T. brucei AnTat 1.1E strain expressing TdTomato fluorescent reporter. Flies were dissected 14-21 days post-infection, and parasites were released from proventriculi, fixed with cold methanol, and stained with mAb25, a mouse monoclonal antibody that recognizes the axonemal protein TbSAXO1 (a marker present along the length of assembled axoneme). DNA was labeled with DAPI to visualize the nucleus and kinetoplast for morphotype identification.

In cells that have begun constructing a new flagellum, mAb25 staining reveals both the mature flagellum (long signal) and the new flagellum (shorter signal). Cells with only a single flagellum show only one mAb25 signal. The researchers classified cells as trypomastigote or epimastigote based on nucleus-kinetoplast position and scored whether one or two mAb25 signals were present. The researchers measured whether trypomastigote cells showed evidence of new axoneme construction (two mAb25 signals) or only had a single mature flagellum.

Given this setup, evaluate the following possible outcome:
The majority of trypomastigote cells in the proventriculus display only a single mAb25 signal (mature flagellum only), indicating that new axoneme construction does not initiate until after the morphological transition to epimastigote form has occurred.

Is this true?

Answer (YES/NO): NO